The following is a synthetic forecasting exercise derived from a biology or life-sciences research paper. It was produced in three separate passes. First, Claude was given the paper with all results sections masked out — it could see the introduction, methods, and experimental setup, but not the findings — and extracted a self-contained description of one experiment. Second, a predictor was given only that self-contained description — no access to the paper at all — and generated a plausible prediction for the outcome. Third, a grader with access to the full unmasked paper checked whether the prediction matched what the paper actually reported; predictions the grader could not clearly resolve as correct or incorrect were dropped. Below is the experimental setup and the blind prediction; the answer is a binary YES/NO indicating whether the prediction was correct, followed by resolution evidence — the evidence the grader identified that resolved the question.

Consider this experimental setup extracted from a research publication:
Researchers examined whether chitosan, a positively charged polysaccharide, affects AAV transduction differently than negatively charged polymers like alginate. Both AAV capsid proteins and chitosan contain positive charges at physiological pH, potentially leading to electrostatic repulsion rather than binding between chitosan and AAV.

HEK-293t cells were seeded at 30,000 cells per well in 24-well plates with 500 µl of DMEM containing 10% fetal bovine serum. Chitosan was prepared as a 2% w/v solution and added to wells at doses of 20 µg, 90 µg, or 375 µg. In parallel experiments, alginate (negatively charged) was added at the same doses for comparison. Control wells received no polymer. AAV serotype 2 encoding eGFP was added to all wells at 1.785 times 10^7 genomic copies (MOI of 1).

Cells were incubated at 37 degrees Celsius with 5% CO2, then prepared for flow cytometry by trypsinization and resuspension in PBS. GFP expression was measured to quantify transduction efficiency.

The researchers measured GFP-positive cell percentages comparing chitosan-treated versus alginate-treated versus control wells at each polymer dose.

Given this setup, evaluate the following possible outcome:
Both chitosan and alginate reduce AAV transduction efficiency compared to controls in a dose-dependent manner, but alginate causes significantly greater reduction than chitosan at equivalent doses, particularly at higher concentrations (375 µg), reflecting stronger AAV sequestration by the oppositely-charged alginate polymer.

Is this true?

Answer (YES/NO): NO